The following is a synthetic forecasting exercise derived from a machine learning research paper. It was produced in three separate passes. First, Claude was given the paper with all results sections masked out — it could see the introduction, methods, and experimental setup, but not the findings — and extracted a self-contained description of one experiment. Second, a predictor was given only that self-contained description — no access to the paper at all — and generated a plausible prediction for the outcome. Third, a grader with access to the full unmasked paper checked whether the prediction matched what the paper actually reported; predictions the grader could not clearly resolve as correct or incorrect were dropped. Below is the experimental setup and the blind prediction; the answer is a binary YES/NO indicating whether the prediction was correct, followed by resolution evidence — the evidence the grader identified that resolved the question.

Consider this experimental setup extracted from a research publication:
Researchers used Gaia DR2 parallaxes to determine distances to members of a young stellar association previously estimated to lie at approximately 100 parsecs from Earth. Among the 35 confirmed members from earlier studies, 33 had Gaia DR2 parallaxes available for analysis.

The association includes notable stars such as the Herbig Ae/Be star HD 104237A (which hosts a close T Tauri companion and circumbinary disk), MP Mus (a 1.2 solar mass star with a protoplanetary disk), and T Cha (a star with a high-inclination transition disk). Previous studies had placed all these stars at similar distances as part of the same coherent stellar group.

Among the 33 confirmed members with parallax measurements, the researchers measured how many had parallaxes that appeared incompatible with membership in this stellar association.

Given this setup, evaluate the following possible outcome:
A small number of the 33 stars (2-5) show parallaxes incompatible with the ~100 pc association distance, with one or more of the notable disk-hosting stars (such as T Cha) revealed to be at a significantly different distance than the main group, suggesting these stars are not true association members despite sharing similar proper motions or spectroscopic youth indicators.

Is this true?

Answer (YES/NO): NO